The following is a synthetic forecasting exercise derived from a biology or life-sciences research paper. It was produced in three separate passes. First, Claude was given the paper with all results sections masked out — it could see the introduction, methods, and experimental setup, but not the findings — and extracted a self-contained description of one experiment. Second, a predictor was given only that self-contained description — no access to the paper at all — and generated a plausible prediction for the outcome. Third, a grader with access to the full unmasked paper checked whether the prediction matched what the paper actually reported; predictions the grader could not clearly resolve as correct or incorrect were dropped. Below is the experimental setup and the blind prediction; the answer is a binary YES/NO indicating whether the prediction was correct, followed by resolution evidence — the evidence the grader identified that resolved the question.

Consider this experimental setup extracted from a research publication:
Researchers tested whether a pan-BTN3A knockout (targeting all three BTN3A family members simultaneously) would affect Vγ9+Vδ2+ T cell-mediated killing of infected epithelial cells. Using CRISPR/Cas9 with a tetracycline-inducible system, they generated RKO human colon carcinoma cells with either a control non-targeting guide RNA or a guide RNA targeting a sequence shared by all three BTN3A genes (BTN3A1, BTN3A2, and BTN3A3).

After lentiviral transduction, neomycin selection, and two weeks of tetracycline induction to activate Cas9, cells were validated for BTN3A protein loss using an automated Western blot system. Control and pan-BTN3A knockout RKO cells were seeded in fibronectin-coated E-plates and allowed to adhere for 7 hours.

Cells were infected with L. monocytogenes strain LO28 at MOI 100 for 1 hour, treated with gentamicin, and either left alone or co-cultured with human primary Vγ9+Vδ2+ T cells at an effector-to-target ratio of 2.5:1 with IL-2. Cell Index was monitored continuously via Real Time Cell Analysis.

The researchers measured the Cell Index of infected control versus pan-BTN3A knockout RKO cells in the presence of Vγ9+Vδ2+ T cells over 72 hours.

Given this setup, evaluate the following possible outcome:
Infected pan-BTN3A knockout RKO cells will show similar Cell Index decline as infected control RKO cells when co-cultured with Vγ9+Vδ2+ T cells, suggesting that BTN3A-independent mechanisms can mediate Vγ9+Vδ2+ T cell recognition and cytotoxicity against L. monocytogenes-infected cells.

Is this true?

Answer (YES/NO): NO